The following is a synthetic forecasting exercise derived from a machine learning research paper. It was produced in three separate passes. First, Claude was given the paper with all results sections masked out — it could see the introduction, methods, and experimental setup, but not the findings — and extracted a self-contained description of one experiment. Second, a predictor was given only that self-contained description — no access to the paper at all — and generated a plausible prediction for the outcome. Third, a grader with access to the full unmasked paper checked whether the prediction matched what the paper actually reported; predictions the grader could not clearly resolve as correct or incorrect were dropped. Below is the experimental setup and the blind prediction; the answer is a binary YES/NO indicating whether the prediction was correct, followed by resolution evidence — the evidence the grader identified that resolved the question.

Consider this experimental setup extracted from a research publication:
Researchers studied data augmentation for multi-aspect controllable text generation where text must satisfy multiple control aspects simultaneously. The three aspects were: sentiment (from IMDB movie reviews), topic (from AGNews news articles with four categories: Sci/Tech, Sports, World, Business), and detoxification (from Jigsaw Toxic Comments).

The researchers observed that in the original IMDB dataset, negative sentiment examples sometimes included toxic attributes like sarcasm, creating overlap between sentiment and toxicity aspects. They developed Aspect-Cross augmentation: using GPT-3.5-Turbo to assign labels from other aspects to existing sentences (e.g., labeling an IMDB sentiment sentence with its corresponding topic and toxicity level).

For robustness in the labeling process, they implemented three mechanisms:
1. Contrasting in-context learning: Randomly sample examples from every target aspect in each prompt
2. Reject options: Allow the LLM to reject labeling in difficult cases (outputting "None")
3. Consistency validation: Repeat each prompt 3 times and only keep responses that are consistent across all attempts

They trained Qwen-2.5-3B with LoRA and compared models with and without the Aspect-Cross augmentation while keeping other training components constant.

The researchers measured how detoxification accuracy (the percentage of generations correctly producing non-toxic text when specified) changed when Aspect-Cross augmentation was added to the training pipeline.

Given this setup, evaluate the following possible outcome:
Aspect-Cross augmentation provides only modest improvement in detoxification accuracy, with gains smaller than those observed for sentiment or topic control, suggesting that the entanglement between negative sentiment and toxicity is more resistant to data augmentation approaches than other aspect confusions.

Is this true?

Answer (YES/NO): NO